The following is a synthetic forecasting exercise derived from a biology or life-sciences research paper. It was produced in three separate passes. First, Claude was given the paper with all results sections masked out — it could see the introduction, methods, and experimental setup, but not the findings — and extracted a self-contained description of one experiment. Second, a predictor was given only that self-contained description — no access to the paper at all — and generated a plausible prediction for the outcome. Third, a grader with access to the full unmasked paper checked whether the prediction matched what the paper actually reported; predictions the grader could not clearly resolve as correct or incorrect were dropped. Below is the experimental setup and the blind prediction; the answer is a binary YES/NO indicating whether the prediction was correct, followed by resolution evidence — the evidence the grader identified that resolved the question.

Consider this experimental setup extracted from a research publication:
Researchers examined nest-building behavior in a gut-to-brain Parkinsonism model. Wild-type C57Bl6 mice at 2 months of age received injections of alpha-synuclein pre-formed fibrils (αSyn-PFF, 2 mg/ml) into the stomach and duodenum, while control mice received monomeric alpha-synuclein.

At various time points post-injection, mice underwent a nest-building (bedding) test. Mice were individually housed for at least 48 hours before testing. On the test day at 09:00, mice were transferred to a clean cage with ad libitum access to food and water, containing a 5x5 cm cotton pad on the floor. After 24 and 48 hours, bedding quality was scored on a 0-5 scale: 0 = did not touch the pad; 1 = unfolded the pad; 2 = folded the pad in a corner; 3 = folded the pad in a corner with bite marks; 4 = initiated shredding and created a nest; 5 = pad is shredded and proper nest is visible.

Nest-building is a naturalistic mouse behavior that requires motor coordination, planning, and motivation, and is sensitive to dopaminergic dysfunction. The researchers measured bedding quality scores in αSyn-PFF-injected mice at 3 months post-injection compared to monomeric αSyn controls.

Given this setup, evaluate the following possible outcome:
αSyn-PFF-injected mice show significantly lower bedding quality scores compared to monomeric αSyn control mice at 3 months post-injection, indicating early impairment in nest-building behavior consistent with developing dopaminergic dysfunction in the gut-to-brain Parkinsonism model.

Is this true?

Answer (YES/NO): YES